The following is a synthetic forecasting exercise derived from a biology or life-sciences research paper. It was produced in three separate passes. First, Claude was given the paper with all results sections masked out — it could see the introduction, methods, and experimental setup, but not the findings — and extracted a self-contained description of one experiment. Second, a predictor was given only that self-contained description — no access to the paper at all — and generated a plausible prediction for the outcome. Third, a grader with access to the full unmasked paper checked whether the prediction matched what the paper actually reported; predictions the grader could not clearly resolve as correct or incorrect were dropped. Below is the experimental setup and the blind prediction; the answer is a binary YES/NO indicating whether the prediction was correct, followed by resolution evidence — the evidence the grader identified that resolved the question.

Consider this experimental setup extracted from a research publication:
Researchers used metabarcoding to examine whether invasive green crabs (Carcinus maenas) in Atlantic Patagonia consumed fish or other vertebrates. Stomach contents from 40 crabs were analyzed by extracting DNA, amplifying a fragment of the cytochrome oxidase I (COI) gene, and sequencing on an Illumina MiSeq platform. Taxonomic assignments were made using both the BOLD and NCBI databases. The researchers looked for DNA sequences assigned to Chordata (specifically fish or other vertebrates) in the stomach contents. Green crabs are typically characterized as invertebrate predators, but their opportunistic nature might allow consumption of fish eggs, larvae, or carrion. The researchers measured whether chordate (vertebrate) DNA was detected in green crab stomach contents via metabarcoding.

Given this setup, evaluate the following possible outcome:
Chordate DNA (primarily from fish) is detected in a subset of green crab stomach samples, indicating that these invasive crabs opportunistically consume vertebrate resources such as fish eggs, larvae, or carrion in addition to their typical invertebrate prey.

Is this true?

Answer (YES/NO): YES